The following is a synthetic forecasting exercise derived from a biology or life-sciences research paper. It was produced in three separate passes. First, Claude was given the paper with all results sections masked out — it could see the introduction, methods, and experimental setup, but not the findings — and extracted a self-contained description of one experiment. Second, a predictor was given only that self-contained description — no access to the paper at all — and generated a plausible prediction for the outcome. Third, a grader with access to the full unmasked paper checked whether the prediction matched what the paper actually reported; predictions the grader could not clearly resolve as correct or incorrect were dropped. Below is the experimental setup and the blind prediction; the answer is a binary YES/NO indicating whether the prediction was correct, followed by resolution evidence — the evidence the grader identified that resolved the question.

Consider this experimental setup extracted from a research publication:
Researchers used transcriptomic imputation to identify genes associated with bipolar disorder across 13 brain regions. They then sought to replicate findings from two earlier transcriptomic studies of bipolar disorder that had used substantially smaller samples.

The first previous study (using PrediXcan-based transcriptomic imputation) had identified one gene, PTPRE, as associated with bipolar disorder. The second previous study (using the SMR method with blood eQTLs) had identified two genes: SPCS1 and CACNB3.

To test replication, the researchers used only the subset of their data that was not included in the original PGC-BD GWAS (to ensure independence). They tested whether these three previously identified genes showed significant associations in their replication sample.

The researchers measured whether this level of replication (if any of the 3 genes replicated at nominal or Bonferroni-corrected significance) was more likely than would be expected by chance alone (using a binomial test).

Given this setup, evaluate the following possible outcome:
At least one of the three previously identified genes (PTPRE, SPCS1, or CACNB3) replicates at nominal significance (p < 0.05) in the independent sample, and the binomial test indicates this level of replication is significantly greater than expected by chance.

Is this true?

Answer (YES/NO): YES